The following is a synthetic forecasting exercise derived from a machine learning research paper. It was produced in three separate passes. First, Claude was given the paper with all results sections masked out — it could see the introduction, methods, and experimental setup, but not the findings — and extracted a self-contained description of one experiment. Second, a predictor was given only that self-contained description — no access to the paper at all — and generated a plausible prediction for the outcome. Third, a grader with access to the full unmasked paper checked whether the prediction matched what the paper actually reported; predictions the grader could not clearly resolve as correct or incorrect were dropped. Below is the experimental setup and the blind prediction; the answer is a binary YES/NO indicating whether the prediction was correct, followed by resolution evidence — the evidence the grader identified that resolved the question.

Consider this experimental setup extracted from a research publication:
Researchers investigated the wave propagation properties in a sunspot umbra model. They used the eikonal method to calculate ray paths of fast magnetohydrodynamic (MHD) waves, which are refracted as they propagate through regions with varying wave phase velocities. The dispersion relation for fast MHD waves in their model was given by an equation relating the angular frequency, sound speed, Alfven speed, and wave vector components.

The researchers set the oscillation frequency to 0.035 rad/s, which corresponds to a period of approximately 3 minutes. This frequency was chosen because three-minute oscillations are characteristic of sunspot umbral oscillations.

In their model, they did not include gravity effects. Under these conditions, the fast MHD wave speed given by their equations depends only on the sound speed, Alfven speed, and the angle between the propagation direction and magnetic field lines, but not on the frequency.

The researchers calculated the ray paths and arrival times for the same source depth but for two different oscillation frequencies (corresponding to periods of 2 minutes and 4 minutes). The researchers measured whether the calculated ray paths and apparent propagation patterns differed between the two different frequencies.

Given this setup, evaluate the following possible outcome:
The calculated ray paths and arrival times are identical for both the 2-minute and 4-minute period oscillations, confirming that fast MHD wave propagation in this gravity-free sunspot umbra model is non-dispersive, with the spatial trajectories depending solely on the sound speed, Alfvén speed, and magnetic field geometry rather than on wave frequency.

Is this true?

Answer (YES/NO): YES